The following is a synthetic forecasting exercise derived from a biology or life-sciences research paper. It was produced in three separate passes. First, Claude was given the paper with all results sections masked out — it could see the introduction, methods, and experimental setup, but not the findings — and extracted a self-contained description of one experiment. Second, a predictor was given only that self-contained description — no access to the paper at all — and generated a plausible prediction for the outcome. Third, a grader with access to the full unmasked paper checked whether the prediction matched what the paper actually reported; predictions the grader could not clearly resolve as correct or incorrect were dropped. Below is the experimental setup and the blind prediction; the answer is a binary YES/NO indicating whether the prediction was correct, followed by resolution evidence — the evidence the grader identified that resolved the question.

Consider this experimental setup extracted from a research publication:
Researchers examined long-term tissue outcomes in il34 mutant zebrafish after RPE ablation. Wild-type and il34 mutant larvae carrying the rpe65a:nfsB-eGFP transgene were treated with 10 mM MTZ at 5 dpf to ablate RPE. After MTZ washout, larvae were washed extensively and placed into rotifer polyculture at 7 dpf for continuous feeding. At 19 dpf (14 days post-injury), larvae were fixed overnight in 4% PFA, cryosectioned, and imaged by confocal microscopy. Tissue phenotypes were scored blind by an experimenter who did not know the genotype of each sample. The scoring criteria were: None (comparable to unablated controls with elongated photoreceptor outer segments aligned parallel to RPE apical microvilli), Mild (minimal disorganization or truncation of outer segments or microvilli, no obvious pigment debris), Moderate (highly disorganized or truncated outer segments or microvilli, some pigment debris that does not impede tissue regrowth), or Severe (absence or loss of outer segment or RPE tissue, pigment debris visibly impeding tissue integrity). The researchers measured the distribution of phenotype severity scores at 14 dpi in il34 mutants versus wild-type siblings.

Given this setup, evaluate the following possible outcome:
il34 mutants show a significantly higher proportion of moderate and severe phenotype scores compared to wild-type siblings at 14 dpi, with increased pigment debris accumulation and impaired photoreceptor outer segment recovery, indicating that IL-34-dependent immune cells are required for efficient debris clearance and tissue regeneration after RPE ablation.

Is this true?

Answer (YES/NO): NO